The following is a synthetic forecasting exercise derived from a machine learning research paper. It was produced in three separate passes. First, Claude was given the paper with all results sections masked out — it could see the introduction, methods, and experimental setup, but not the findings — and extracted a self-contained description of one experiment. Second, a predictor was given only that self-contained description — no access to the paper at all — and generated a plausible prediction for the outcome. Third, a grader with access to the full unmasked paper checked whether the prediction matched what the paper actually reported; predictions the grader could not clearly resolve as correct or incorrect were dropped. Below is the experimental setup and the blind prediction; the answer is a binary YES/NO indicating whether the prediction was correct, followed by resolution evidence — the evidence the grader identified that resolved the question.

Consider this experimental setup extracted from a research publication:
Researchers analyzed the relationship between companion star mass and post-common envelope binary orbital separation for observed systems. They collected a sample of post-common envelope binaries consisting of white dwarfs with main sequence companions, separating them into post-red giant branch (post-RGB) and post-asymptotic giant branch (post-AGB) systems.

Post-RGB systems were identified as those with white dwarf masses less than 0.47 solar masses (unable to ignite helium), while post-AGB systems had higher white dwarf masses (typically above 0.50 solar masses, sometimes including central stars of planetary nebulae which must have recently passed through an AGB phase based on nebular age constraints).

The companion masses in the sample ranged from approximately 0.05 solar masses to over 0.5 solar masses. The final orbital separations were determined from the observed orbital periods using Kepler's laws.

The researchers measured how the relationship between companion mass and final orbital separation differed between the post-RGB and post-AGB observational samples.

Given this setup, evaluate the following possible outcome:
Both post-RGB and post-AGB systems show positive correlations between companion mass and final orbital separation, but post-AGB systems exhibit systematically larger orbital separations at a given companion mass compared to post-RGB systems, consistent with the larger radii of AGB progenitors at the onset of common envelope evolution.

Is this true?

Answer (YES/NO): NO